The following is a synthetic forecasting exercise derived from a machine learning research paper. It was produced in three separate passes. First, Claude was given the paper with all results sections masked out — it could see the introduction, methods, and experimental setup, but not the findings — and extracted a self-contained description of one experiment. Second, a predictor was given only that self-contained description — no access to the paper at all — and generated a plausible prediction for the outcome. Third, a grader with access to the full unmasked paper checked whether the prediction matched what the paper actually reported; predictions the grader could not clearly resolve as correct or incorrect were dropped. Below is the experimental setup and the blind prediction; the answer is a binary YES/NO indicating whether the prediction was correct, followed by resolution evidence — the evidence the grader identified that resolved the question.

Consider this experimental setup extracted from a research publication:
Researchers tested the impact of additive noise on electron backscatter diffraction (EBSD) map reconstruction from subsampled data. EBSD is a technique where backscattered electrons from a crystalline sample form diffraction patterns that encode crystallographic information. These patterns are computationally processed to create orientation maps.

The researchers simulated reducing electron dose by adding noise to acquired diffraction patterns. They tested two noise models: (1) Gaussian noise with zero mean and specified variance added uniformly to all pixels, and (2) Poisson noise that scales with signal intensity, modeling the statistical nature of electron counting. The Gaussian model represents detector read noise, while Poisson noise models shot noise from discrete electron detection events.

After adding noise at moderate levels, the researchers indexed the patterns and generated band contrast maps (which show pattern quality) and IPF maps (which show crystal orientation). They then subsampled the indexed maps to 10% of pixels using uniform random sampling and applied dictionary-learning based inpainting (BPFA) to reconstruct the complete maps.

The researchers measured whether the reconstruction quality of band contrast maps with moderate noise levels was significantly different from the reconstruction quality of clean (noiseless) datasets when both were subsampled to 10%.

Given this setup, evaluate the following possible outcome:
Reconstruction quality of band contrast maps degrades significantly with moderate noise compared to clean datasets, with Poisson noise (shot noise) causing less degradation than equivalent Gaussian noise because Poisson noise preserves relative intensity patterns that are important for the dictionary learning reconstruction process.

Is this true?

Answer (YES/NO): NO